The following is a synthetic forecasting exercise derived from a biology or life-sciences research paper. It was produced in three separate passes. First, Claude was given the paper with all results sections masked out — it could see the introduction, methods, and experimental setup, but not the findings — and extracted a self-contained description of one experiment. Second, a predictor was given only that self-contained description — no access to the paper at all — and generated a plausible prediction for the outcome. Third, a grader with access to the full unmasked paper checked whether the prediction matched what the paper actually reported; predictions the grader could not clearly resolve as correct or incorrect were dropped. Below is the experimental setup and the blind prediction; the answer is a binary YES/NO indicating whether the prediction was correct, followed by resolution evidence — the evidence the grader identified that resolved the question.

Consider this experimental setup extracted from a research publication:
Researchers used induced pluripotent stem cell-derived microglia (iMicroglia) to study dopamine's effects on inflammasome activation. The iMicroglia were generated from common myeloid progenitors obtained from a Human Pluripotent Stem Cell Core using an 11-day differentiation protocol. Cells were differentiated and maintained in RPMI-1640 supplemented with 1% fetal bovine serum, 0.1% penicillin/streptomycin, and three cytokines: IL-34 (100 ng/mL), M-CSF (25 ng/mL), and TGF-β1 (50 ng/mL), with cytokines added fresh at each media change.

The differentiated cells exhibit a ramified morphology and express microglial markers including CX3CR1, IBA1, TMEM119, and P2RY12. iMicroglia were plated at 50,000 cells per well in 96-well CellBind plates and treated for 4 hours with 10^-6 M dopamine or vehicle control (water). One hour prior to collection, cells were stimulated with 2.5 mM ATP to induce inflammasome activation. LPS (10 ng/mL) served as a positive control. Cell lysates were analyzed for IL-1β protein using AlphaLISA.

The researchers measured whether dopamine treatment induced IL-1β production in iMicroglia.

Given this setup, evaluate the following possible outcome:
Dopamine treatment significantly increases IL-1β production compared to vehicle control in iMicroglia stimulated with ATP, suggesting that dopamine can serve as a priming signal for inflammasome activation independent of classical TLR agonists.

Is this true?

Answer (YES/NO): NO